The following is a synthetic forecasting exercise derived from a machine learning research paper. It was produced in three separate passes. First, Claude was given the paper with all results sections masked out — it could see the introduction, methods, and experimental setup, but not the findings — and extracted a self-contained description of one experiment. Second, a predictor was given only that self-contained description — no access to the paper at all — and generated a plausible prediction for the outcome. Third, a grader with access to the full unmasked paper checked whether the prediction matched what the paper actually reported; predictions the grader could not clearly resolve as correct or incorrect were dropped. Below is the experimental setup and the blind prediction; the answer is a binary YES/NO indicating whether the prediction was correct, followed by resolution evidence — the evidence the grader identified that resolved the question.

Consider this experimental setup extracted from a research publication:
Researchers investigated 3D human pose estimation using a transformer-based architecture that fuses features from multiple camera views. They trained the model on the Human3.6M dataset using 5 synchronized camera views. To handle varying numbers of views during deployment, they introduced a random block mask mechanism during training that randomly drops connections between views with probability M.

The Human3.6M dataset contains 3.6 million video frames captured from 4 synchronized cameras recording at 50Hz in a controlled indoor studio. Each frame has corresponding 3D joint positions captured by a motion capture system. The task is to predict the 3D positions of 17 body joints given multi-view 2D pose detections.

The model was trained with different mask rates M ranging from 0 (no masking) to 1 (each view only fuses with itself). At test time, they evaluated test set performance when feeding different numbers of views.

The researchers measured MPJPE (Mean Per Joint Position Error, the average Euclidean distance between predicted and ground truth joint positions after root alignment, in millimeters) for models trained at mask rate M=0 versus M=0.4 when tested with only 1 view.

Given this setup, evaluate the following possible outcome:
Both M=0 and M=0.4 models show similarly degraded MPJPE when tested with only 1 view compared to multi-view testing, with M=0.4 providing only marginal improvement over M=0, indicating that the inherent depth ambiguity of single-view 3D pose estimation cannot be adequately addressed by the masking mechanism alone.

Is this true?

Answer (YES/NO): NO